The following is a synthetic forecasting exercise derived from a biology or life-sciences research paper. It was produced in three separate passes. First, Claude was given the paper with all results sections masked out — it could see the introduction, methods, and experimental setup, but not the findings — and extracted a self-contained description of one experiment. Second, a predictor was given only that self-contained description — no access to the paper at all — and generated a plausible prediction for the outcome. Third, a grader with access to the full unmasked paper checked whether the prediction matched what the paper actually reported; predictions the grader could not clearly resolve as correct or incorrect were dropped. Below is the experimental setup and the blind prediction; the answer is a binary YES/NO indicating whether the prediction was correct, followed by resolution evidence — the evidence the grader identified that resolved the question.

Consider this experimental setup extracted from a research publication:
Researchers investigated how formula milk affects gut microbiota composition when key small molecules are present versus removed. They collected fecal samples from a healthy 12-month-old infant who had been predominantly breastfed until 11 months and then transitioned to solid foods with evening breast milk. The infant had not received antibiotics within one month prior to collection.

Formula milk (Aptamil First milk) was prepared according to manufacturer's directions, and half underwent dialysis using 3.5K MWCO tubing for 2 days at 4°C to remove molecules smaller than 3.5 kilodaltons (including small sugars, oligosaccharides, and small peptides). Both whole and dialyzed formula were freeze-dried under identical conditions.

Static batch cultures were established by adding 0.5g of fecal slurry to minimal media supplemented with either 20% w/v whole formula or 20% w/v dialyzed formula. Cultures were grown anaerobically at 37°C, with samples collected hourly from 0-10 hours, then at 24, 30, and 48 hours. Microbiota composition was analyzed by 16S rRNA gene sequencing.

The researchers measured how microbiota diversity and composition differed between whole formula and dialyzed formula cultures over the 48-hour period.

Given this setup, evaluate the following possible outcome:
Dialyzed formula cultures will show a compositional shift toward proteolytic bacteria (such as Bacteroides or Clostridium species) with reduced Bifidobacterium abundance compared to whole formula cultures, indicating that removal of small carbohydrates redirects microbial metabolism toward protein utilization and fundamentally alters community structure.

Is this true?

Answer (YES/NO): NO